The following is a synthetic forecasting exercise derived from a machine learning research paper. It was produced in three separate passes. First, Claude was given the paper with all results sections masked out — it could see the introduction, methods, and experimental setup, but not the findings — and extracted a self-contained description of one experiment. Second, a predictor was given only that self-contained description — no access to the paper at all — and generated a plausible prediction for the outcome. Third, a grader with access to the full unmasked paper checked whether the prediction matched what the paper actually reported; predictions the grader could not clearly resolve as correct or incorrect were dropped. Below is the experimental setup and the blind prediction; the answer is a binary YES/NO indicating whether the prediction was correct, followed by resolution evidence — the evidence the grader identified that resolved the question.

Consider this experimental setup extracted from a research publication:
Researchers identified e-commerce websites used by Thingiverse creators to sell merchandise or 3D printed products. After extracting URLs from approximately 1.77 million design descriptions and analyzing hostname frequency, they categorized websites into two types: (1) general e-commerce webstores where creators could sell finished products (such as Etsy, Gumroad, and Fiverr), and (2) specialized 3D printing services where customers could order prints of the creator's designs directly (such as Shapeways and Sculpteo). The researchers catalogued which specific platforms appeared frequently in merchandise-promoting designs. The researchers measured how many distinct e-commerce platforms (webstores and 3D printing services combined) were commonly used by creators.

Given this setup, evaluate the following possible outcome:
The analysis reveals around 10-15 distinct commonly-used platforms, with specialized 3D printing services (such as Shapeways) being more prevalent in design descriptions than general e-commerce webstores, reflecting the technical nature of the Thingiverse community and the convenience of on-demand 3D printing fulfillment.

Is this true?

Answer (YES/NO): NO